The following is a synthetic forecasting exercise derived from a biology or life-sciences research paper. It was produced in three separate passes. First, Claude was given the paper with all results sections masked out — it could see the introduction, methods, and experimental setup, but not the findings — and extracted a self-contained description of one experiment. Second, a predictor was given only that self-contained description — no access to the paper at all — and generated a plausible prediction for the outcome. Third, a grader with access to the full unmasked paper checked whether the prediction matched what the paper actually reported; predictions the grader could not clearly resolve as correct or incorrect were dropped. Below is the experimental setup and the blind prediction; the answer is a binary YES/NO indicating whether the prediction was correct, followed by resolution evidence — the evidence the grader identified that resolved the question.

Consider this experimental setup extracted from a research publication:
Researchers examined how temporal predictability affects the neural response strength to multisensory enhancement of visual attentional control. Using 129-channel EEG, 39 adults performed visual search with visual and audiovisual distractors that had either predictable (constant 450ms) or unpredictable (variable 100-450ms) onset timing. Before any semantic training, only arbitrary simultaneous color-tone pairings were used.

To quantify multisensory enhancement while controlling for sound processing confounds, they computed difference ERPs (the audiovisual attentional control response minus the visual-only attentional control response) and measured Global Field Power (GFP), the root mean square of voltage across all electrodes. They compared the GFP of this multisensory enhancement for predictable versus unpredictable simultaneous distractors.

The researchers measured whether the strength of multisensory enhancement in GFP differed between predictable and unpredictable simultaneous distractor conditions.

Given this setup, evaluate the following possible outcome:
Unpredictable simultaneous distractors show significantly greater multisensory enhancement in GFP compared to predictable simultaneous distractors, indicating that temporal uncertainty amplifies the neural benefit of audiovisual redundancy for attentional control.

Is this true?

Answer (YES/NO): NO